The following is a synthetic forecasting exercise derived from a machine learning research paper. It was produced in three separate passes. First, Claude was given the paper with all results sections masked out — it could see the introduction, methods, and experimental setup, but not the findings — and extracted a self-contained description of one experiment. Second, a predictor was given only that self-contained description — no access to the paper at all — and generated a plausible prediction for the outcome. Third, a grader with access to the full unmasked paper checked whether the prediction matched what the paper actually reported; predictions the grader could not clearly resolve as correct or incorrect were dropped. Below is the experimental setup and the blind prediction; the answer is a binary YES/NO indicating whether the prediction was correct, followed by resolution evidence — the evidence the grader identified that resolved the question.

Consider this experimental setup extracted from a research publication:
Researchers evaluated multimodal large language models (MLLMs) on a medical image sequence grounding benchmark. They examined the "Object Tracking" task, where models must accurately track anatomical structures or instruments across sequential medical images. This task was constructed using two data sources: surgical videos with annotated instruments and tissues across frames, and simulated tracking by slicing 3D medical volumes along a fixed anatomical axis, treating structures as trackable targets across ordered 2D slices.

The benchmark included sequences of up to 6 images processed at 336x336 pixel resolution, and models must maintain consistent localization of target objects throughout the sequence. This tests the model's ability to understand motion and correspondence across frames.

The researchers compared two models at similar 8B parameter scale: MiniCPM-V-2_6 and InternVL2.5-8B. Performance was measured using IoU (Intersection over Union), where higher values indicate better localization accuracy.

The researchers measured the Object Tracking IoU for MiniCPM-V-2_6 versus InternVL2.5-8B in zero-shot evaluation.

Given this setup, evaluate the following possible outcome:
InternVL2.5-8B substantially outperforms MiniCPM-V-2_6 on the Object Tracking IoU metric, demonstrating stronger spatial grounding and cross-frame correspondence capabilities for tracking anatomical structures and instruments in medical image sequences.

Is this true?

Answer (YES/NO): NO